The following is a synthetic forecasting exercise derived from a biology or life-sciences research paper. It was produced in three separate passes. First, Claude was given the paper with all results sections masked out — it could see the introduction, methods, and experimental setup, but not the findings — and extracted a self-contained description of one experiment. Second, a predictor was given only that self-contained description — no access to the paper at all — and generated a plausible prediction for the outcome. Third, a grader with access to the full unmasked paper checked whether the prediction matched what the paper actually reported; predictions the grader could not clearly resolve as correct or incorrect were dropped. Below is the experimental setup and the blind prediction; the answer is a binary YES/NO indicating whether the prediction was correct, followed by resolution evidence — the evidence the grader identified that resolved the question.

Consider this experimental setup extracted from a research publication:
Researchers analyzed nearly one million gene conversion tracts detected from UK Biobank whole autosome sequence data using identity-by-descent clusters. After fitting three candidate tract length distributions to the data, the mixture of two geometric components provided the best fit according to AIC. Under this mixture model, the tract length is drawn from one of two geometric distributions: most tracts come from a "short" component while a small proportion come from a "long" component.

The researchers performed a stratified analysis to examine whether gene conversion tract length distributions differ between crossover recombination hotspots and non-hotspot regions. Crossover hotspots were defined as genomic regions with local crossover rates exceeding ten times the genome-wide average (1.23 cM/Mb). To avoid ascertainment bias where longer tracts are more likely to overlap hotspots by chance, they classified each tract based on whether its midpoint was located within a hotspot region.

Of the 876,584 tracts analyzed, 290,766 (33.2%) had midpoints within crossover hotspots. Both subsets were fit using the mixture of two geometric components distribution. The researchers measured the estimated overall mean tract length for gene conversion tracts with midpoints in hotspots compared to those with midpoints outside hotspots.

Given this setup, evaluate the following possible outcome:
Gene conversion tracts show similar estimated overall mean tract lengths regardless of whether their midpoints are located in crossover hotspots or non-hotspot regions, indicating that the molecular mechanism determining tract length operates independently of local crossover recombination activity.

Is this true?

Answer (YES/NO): NO